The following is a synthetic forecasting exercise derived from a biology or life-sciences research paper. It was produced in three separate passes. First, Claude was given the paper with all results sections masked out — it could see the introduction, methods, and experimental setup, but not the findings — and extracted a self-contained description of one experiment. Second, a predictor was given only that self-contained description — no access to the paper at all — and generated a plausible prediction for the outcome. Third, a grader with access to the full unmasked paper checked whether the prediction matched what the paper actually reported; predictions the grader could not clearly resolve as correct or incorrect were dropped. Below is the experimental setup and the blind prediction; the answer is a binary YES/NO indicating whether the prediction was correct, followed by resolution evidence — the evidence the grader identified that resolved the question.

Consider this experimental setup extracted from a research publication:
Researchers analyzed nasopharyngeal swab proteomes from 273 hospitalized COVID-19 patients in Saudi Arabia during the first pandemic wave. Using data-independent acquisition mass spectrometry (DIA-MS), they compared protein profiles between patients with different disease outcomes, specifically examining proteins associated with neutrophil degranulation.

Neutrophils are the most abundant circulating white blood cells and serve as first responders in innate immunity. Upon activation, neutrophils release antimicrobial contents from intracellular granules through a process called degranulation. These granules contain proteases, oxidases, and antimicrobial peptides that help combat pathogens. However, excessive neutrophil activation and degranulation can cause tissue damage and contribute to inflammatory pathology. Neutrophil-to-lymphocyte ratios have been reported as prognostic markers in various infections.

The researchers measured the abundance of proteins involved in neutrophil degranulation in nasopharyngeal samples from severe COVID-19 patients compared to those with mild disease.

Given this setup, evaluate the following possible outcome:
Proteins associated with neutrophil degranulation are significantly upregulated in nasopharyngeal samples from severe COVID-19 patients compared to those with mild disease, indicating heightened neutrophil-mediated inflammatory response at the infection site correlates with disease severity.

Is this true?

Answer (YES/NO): YES